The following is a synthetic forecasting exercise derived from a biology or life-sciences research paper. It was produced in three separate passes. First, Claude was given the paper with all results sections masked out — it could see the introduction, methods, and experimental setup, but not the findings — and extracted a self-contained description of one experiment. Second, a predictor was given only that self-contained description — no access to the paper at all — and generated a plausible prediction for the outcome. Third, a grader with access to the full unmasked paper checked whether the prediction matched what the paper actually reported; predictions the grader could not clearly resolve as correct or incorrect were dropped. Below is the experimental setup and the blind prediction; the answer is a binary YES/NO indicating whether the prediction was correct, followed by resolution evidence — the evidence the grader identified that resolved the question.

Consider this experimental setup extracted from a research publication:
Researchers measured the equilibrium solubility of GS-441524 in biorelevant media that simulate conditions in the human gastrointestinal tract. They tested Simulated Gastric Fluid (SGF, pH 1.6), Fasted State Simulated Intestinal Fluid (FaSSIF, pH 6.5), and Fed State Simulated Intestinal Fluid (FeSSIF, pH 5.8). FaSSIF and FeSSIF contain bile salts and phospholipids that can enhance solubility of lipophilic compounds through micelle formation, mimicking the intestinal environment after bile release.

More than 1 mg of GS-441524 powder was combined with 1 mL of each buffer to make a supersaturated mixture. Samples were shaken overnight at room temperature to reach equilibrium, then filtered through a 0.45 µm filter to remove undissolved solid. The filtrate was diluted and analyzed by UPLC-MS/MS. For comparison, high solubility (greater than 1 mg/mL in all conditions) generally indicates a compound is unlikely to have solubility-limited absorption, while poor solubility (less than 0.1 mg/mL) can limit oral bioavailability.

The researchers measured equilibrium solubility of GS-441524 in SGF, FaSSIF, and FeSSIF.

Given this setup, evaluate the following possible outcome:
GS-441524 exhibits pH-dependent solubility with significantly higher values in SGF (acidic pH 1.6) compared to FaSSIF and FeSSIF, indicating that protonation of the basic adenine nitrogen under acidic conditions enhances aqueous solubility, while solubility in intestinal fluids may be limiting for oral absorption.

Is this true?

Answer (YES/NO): YES